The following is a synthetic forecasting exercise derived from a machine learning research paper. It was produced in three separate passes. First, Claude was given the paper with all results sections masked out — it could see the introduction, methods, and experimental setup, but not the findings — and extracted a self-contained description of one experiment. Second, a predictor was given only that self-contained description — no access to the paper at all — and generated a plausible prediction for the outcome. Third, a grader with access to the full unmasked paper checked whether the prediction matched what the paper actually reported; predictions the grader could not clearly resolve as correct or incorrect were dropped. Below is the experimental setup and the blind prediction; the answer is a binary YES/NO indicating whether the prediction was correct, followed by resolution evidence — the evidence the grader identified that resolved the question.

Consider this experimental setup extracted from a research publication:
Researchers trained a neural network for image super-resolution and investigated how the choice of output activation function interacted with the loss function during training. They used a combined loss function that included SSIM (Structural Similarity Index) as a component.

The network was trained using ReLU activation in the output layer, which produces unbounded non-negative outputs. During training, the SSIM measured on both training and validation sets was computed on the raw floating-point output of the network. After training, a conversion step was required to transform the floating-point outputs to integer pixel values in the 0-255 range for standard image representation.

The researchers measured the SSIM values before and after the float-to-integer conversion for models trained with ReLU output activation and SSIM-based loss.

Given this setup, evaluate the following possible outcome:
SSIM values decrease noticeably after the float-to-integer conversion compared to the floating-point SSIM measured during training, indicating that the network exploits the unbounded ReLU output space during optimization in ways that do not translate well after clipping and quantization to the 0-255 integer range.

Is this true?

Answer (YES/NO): YES